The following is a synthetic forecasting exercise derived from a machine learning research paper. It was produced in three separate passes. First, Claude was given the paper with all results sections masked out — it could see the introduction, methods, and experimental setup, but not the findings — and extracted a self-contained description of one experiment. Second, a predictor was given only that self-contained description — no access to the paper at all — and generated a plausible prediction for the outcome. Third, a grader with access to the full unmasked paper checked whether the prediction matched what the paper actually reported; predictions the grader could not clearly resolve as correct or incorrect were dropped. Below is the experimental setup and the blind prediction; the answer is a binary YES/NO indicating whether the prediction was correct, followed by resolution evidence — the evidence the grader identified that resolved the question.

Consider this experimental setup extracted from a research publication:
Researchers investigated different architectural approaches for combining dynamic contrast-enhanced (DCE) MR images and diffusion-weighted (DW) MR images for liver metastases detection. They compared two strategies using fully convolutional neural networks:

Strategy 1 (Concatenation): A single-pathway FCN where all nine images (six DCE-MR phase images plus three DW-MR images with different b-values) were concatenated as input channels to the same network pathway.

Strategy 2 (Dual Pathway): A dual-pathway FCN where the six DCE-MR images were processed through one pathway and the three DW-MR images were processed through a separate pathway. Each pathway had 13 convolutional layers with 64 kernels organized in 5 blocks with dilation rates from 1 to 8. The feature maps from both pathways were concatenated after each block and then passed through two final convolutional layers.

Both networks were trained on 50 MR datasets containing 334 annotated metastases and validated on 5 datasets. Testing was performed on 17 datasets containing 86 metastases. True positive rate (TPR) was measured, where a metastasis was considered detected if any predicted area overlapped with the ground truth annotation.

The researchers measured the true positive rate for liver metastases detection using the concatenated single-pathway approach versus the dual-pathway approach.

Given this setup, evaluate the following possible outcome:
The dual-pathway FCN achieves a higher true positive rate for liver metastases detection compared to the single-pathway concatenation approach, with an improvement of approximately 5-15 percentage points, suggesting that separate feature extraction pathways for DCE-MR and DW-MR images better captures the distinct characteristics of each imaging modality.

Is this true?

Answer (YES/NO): NO